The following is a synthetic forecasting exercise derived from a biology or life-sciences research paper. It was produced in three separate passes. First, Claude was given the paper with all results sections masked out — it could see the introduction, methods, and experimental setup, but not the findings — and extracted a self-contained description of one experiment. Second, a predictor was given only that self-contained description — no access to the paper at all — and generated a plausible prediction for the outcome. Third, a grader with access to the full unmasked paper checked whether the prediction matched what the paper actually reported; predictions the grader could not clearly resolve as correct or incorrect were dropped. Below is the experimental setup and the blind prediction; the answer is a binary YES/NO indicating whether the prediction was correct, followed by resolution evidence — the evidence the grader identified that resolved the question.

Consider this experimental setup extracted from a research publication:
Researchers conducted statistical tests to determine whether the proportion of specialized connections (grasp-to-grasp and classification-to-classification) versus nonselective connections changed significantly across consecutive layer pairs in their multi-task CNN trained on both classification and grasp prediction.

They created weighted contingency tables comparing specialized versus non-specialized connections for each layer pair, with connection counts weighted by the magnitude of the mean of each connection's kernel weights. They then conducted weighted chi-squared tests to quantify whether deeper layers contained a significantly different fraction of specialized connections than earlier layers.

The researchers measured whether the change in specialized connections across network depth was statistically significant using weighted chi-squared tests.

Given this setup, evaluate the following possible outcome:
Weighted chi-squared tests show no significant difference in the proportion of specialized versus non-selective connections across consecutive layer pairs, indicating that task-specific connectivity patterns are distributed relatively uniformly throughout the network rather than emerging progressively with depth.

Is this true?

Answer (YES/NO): NO